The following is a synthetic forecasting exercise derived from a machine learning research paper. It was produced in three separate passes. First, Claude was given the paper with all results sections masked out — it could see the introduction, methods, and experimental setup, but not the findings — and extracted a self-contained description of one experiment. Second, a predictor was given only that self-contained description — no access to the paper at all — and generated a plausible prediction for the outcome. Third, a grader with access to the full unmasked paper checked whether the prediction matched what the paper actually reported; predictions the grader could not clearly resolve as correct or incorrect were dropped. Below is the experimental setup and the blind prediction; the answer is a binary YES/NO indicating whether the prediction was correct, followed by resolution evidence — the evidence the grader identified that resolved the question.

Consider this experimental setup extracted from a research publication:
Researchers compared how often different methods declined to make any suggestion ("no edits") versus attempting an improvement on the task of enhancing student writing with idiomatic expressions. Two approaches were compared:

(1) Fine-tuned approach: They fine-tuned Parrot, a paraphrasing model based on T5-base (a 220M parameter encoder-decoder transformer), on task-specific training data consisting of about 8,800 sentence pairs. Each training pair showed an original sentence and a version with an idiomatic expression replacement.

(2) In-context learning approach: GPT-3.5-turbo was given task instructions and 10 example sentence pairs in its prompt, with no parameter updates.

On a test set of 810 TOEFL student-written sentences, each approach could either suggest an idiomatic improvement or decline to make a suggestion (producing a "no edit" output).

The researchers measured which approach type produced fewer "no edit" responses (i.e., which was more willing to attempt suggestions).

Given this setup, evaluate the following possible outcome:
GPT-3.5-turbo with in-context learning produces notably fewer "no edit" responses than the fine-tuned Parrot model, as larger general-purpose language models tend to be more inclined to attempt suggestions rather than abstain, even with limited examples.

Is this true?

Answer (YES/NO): YES